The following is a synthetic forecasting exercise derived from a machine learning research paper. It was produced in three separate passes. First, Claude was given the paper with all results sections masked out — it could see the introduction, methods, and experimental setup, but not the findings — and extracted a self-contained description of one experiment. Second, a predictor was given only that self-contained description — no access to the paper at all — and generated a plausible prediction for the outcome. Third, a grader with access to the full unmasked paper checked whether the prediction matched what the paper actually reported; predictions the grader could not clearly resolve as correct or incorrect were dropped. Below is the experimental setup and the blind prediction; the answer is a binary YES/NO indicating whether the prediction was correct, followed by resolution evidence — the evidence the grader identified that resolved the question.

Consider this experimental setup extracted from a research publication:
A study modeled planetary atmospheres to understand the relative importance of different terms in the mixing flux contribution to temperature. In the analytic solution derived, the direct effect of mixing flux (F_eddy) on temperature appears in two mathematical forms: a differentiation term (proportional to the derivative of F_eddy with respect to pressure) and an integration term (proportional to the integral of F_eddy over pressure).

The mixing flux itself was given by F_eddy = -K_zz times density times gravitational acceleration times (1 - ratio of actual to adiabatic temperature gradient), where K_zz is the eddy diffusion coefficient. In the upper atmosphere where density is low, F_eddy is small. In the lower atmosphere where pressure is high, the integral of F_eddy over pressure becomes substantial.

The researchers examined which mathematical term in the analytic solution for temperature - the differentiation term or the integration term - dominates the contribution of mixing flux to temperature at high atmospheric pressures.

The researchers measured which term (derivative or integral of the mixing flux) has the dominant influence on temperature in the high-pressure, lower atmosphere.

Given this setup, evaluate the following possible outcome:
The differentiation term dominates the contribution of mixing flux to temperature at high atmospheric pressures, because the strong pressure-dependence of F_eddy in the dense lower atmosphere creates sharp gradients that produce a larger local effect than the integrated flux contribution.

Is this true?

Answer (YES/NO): NO